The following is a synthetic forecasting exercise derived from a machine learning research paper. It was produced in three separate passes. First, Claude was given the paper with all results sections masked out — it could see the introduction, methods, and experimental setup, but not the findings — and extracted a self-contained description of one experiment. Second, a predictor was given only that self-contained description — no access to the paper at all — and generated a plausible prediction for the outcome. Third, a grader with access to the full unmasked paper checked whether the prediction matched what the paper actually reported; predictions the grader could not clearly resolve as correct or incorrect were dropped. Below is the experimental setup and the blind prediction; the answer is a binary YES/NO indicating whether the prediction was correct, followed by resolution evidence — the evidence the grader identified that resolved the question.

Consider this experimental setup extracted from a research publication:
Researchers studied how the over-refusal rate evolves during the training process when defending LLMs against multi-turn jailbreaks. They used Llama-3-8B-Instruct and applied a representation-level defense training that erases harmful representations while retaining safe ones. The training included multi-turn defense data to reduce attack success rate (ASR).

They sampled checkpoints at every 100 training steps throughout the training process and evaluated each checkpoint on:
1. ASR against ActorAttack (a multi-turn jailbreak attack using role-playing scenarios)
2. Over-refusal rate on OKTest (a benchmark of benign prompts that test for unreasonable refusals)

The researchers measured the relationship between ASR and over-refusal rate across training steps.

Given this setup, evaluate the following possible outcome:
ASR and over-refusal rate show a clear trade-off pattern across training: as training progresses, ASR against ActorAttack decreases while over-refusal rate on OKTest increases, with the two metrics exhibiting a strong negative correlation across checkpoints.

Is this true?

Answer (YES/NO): YES